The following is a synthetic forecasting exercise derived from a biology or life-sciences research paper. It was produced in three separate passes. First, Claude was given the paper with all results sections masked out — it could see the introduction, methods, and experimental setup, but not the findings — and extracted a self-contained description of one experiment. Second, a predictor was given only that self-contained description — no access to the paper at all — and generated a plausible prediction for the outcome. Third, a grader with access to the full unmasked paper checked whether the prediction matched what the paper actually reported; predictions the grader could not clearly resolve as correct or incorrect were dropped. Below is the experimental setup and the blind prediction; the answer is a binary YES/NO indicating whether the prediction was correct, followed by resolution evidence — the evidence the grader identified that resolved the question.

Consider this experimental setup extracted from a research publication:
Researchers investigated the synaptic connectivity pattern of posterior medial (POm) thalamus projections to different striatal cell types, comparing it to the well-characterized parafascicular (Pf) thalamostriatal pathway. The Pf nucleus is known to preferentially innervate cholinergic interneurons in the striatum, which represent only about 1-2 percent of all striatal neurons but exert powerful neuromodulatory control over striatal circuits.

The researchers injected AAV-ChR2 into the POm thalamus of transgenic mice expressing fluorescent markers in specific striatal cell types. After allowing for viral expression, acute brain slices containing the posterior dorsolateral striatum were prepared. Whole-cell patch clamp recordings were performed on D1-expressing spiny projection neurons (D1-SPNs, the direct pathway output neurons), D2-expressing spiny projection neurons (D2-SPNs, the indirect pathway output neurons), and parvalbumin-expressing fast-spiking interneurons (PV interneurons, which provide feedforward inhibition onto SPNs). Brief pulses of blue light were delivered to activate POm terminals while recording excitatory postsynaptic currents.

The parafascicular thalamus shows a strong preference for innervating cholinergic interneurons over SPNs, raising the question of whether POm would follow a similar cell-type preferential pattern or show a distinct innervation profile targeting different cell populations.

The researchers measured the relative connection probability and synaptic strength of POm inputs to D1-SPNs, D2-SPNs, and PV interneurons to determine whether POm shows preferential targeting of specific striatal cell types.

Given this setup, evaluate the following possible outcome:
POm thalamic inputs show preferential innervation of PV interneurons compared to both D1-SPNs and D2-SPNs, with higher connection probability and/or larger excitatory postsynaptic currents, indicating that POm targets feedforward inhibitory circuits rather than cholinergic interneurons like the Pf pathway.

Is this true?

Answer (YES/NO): NO